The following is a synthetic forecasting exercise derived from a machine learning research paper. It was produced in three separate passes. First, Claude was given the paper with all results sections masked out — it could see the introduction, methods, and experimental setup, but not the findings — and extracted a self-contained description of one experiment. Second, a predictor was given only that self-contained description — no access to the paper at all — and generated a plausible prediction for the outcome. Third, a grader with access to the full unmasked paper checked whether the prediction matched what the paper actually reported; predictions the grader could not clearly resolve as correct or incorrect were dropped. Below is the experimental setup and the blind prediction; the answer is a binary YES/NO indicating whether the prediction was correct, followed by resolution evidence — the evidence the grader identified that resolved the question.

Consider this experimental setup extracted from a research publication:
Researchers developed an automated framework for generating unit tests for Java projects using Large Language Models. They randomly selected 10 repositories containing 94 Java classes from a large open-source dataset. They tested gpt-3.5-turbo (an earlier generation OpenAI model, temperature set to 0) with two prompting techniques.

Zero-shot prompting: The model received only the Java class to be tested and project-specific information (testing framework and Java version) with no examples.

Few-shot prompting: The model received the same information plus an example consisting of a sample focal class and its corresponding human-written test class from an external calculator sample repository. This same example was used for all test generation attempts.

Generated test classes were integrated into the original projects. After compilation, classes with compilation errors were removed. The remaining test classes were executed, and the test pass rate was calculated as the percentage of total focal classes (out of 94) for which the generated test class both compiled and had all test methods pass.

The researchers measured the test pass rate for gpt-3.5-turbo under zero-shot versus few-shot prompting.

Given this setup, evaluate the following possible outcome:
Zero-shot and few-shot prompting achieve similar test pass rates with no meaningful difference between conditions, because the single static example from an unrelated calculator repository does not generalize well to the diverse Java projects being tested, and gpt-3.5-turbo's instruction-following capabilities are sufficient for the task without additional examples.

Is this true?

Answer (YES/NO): YES